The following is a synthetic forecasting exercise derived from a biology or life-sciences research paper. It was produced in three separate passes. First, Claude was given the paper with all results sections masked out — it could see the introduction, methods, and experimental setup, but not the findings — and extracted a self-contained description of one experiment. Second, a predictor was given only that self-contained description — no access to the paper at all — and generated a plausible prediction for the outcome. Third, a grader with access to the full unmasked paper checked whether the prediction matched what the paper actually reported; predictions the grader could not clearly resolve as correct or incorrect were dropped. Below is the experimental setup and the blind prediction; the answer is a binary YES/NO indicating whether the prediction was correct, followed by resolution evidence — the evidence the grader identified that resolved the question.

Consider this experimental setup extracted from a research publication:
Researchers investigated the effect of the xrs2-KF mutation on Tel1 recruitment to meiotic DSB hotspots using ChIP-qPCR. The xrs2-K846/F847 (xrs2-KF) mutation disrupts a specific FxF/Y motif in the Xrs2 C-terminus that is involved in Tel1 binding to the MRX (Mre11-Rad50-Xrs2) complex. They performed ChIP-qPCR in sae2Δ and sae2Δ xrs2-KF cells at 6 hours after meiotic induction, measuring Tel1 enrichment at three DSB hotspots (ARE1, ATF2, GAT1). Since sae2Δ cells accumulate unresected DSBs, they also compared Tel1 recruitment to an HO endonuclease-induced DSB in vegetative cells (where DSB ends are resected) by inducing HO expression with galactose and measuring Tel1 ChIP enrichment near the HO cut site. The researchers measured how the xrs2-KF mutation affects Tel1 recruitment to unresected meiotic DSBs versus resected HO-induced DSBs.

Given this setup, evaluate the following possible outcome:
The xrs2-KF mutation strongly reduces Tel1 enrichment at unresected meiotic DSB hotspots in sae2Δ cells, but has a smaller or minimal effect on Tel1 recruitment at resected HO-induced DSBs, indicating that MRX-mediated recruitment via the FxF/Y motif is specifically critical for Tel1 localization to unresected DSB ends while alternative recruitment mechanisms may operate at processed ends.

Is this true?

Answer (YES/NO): YES